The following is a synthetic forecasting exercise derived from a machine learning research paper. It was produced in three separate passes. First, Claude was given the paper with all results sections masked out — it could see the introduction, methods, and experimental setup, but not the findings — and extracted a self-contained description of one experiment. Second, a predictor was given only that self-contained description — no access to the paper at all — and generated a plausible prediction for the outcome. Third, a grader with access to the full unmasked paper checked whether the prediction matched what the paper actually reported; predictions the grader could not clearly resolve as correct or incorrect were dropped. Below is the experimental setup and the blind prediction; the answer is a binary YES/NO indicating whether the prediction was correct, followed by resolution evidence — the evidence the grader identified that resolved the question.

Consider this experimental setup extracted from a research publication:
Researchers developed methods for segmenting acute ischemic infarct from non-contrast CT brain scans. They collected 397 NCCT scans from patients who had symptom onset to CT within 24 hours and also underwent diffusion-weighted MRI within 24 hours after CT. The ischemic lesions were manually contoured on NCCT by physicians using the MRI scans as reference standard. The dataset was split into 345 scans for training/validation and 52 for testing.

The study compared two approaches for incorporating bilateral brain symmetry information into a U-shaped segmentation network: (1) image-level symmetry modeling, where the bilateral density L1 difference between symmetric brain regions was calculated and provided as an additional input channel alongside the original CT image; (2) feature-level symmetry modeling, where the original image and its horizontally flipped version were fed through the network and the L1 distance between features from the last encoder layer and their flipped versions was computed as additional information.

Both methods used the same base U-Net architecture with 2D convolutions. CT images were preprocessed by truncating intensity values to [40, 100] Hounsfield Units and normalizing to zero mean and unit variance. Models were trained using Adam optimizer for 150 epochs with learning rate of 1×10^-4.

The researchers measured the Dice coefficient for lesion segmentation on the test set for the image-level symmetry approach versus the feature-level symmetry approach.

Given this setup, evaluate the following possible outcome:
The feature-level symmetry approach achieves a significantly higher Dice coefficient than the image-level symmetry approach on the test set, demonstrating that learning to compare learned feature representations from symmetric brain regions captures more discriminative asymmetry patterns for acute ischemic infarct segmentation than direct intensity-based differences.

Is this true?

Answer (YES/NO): NO